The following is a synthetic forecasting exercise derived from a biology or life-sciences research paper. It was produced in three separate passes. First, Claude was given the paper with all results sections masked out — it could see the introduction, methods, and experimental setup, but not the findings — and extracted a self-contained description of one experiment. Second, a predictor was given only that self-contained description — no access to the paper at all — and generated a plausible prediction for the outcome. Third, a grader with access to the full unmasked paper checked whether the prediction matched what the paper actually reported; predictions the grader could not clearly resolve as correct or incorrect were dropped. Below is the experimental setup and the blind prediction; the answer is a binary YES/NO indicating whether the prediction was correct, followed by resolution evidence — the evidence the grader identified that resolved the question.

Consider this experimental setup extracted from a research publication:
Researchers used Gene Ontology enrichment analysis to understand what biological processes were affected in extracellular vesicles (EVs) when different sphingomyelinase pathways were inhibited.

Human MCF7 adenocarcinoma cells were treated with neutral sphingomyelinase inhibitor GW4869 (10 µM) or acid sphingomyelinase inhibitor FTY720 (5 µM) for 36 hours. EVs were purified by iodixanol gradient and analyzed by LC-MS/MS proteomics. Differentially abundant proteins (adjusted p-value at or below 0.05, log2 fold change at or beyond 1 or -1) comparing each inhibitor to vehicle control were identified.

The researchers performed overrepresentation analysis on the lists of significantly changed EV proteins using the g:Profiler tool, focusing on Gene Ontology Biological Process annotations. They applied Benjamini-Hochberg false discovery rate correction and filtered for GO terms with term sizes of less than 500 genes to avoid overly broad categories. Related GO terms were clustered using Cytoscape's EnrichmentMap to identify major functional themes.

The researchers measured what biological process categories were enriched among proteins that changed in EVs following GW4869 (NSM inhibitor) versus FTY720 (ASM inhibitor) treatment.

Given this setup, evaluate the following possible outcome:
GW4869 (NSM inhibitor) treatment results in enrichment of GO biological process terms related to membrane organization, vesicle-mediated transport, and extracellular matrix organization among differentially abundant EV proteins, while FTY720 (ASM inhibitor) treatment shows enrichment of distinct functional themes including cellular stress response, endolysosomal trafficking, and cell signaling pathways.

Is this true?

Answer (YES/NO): NO